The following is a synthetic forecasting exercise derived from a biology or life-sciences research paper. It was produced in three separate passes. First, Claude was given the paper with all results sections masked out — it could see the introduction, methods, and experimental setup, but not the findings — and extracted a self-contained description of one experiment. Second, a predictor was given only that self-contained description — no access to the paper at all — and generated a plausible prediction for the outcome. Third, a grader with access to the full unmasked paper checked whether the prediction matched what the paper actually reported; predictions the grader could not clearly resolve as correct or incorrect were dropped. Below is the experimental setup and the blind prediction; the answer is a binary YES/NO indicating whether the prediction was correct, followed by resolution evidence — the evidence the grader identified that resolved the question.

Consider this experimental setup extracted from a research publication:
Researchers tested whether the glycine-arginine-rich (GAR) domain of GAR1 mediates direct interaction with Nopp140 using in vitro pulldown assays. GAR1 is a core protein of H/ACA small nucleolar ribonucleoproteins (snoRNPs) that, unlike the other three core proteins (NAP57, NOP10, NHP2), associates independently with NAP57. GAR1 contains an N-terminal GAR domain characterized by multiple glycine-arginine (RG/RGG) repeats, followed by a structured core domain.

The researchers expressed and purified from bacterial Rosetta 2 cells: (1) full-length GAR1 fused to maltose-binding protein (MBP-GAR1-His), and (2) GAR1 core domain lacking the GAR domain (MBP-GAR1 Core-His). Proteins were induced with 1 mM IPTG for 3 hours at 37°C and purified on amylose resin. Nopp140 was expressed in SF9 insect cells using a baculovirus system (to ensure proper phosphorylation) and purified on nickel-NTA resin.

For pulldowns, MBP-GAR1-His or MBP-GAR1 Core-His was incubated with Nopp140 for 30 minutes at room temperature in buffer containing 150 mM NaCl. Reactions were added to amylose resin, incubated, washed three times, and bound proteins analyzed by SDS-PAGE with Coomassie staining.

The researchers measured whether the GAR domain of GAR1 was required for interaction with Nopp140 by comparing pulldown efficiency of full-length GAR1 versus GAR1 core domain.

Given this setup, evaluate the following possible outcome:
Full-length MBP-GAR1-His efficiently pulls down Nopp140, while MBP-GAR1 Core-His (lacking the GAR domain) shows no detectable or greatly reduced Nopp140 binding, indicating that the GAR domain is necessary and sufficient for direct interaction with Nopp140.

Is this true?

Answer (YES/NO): NO